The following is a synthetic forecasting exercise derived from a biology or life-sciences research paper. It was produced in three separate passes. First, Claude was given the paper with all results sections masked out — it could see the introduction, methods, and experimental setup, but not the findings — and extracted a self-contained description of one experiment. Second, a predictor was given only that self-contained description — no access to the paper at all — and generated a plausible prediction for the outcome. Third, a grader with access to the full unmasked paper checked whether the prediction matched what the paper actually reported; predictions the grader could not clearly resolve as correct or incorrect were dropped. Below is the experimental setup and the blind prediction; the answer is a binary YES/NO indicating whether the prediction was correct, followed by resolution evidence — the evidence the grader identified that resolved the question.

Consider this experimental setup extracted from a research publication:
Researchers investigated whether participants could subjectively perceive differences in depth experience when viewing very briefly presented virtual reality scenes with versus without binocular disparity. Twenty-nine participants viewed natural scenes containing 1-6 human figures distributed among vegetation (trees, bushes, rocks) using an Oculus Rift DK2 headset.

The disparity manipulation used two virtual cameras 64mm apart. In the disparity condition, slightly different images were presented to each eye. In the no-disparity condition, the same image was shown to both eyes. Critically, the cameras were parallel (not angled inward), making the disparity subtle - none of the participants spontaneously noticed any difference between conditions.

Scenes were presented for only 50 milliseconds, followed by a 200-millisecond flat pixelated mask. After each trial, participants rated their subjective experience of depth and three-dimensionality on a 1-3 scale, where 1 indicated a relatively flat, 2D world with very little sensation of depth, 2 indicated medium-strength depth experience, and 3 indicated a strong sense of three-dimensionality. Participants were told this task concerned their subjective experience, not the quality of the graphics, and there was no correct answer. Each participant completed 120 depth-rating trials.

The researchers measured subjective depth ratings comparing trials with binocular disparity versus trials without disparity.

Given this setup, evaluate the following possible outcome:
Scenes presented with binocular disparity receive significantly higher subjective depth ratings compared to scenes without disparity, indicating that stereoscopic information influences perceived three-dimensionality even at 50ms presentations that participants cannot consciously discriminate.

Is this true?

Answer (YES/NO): YES